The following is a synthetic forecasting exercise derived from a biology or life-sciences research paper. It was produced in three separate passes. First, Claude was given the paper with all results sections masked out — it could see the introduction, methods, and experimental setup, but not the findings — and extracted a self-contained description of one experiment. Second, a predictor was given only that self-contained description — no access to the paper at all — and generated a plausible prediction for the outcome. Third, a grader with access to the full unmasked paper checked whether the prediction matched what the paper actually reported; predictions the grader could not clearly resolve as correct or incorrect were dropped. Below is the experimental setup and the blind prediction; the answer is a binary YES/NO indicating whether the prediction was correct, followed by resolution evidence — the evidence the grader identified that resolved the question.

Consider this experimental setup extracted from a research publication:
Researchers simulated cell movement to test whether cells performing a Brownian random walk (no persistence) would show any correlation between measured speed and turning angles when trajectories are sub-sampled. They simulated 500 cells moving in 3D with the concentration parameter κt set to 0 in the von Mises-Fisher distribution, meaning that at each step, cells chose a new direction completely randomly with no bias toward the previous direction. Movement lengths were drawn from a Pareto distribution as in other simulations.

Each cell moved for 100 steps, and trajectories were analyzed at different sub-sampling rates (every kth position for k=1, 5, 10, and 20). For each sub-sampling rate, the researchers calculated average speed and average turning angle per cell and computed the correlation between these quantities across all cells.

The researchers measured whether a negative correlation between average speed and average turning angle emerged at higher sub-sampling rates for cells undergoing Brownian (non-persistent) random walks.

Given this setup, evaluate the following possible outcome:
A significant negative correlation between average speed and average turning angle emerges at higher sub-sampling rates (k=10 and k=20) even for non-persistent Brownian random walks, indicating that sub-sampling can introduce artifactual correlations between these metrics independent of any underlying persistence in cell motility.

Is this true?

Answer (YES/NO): NO